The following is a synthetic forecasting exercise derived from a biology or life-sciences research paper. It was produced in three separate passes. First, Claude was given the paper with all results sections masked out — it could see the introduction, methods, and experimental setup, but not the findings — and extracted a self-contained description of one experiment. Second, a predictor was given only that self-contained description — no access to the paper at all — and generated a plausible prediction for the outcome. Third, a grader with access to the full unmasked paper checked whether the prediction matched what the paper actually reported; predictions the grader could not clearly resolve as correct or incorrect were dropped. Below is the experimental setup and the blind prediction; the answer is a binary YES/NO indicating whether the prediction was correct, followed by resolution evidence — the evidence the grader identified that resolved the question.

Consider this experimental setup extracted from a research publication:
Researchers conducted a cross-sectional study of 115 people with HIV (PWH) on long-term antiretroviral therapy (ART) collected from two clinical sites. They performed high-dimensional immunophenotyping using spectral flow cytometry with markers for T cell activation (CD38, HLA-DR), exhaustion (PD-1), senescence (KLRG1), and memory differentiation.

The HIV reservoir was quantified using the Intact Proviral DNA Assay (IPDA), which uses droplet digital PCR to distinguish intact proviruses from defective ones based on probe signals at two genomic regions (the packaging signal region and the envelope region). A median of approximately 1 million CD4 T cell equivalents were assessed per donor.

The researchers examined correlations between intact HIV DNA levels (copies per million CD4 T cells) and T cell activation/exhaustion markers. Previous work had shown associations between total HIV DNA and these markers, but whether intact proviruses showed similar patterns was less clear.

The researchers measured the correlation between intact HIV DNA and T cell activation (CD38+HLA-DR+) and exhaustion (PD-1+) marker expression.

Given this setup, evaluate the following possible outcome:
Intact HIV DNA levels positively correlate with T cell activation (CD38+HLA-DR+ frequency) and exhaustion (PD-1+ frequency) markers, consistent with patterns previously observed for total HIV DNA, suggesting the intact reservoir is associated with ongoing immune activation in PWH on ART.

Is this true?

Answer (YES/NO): NO